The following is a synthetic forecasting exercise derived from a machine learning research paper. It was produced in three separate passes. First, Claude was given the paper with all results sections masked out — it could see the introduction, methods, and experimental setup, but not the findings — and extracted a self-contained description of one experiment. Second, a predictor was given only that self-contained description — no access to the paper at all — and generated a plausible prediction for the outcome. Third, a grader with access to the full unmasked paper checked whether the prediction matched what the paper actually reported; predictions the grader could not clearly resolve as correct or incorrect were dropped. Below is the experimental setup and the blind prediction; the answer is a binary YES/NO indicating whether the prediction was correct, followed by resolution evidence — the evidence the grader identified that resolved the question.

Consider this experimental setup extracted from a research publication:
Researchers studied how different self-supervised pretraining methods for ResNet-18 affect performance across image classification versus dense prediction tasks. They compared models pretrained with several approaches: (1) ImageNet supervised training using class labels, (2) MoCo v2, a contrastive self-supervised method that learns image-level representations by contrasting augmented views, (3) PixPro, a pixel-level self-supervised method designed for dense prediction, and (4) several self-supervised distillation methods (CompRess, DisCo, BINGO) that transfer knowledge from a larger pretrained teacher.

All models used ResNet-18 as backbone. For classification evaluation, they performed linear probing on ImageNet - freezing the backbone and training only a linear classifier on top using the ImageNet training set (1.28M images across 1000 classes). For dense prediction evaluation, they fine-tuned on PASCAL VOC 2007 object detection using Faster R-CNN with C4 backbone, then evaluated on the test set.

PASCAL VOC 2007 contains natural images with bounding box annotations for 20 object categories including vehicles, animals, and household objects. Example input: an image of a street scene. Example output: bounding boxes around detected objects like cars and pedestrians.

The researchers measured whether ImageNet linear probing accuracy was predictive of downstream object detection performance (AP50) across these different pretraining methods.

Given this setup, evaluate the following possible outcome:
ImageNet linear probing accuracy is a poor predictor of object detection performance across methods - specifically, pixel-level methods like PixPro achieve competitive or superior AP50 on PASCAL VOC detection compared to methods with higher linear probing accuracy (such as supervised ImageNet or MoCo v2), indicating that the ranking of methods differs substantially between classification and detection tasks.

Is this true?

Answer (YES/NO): YES